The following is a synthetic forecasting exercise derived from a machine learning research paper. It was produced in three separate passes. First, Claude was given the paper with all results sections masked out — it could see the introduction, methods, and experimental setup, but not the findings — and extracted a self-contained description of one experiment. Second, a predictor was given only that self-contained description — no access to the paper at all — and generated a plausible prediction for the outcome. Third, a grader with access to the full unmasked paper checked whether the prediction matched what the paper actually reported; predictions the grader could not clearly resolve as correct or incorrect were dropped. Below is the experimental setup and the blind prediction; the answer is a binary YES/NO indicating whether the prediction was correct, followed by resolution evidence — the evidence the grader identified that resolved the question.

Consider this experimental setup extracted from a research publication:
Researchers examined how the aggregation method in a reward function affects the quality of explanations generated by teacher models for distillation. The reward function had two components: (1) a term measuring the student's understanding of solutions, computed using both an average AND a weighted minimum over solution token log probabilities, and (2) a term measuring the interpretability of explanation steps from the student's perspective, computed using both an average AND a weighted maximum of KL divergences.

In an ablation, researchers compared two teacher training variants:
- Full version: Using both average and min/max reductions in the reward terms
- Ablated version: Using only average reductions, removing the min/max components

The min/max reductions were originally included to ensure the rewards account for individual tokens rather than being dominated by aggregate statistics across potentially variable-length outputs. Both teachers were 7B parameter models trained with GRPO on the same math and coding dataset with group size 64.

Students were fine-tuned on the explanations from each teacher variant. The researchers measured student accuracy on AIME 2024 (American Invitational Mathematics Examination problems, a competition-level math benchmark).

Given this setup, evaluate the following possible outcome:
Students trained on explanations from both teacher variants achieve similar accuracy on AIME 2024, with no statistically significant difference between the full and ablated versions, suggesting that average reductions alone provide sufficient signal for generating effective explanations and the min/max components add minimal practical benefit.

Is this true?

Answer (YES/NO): NO